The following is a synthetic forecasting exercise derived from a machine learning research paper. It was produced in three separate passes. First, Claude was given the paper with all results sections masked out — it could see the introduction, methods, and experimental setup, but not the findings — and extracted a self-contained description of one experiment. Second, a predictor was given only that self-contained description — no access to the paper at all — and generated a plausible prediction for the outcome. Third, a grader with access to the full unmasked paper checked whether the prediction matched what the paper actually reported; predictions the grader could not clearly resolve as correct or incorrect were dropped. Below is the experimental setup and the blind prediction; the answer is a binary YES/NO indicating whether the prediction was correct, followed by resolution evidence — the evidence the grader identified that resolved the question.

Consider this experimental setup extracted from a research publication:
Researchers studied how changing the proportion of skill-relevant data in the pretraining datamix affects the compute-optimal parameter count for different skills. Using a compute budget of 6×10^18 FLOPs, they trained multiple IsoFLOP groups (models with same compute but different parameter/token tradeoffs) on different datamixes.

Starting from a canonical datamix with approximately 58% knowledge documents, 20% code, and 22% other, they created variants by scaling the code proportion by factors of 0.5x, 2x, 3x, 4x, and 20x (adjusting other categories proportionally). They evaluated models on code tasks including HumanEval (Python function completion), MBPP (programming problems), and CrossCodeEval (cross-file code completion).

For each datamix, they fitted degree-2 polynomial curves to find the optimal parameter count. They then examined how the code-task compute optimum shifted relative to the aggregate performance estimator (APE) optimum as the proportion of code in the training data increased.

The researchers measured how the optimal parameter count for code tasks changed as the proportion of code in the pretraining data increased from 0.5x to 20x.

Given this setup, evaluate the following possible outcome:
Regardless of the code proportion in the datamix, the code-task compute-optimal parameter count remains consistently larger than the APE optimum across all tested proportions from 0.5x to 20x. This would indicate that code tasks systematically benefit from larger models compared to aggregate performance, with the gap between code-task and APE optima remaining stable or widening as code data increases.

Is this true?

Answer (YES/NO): NO